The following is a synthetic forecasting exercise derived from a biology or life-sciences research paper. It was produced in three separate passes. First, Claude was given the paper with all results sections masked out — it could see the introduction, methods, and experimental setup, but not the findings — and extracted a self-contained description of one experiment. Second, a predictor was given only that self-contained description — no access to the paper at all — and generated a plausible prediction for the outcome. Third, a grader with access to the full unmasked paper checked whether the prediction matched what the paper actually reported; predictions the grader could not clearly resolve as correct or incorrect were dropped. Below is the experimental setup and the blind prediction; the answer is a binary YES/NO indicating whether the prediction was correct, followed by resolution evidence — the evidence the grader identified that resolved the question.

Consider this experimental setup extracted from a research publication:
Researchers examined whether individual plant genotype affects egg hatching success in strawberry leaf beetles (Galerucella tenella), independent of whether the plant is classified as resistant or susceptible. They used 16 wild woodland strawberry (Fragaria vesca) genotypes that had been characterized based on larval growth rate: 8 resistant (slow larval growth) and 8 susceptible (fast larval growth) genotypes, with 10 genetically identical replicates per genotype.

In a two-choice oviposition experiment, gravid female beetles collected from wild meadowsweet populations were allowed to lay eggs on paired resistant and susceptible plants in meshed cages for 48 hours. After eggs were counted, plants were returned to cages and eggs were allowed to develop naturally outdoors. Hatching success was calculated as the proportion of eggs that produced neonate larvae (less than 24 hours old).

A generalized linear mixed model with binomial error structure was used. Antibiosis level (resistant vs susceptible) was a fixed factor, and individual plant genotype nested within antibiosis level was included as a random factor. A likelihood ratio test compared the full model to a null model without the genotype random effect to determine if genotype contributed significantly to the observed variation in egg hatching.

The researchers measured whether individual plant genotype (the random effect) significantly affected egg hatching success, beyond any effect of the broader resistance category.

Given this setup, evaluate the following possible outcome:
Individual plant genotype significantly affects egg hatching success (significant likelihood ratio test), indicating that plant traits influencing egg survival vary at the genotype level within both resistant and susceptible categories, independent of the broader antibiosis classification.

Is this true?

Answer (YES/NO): YES